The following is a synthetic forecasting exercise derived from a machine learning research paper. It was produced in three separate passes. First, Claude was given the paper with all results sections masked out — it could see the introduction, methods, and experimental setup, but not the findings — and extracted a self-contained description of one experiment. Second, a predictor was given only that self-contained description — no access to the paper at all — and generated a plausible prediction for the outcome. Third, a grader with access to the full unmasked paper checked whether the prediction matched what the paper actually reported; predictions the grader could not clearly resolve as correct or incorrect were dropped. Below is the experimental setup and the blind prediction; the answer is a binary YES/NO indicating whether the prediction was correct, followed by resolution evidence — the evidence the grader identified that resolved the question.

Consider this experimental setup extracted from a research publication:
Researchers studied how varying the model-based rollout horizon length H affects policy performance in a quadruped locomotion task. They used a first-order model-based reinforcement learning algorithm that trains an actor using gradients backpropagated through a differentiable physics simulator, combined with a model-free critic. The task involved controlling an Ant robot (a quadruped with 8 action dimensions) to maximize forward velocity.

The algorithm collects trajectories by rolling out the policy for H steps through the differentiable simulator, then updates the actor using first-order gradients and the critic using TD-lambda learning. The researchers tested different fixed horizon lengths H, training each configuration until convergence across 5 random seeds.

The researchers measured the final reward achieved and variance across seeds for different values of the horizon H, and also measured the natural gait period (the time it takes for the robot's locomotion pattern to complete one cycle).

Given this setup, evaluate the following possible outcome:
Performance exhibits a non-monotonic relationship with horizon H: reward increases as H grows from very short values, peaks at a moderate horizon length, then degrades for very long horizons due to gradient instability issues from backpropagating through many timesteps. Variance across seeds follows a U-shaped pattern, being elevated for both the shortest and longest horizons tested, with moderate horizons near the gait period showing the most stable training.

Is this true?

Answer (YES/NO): YES